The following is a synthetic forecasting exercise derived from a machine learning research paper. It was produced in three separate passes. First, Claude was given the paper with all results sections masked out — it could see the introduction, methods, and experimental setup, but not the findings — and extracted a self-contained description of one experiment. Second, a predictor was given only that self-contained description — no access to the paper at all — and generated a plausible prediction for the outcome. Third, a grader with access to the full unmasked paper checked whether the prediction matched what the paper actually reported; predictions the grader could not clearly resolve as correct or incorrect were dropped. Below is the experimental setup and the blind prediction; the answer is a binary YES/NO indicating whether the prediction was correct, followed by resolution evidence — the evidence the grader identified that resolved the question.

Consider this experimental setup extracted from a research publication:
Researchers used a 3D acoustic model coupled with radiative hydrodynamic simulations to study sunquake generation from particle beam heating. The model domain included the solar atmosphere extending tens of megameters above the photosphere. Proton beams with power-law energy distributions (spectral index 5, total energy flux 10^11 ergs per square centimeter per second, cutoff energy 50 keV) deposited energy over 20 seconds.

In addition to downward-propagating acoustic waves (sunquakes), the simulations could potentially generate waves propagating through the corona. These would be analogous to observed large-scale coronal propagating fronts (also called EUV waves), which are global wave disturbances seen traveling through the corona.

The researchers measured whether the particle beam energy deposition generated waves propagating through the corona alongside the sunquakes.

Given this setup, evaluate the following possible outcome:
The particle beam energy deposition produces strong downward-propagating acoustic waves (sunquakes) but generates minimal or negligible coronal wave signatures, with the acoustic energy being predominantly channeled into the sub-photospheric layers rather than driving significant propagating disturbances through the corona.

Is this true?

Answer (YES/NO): NO